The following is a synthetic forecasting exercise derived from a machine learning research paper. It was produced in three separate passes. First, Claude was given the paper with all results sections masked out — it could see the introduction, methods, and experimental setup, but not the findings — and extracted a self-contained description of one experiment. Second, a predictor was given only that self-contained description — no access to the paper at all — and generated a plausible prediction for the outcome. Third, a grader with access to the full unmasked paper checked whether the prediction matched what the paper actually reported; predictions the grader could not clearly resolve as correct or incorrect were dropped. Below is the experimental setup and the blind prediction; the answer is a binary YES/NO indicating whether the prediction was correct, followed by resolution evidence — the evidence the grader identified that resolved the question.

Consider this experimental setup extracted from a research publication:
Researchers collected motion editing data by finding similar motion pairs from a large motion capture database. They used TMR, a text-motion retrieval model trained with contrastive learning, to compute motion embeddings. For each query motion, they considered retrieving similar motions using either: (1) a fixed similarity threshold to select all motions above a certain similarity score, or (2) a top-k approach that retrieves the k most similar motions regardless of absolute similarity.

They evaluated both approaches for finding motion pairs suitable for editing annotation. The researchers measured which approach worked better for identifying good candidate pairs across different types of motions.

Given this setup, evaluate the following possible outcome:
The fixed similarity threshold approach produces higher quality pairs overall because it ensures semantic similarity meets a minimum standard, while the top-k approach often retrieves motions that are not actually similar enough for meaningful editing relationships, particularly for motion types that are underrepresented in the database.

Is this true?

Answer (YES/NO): NO